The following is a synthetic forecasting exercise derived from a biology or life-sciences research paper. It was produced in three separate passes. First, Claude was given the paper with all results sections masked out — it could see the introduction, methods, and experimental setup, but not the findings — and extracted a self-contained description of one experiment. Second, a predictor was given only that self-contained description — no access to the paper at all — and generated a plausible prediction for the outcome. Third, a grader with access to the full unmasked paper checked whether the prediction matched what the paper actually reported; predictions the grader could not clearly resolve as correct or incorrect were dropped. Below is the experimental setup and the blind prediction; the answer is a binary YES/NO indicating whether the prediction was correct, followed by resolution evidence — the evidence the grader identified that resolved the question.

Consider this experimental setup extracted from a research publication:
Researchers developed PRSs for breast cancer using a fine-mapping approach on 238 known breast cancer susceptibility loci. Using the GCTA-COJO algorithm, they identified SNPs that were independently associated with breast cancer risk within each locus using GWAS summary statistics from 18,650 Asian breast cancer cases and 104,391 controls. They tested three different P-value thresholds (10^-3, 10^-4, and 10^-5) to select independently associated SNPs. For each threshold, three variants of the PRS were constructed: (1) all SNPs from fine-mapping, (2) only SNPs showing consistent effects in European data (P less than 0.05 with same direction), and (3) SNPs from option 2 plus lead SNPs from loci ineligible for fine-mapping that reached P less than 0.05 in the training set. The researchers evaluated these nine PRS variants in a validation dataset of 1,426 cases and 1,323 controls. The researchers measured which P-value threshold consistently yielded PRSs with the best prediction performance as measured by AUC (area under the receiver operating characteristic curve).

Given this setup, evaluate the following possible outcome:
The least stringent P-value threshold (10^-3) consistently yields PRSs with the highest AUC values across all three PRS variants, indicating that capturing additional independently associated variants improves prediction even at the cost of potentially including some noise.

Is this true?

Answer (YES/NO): NO